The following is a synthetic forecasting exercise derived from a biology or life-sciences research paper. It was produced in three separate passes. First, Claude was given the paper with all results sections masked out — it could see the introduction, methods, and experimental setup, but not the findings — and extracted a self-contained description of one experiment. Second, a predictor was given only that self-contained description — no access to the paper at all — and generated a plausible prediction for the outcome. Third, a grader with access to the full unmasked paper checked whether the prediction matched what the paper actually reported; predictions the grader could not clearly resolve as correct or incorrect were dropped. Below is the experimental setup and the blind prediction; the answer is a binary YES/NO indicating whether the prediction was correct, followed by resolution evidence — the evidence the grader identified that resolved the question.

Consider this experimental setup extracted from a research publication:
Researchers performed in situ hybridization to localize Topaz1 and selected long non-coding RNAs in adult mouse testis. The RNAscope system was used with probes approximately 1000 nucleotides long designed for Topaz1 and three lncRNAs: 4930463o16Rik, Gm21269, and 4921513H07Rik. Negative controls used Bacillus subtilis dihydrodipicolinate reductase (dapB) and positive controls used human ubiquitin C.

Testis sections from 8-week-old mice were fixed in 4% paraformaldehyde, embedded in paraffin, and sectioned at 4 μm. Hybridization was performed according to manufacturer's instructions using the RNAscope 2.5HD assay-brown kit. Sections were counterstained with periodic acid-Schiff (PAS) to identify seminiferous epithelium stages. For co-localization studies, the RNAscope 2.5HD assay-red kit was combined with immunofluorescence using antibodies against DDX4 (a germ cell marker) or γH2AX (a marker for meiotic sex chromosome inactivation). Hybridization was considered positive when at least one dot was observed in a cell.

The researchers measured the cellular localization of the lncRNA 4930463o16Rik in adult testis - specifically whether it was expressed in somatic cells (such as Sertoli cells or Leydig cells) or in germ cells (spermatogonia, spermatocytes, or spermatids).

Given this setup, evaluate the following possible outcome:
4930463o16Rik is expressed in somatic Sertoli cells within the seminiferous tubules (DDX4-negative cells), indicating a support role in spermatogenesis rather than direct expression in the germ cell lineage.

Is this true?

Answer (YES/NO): NO